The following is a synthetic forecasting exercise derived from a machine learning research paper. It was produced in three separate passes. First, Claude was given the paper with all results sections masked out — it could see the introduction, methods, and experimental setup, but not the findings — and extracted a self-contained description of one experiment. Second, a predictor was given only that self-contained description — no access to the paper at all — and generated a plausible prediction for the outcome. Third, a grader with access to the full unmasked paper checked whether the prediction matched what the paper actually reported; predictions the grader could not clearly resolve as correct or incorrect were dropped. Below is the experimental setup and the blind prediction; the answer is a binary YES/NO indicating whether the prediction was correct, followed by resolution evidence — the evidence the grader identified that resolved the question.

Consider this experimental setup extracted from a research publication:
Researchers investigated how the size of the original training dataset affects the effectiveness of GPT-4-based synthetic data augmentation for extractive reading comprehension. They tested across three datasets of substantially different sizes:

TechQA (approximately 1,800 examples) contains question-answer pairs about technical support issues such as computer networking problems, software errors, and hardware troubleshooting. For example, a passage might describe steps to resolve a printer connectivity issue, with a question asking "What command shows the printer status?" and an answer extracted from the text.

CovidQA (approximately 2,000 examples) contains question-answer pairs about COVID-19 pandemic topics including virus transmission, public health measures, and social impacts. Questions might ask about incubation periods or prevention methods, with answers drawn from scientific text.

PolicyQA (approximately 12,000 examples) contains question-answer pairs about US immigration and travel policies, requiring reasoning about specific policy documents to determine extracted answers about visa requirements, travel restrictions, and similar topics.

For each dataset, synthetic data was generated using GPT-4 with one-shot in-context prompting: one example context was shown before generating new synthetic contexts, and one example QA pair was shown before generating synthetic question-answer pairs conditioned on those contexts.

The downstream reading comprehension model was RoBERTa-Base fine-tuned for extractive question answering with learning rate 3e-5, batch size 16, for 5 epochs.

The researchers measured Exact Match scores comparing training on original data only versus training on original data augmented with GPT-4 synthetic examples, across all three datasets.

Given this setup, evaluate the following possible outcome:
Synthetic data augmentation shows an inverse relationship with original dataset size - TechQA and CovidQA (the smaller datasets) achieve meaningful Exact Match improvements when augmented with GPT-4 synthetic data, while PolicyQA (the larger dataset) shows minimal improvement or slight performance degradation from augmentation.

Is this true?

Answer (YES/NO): NO